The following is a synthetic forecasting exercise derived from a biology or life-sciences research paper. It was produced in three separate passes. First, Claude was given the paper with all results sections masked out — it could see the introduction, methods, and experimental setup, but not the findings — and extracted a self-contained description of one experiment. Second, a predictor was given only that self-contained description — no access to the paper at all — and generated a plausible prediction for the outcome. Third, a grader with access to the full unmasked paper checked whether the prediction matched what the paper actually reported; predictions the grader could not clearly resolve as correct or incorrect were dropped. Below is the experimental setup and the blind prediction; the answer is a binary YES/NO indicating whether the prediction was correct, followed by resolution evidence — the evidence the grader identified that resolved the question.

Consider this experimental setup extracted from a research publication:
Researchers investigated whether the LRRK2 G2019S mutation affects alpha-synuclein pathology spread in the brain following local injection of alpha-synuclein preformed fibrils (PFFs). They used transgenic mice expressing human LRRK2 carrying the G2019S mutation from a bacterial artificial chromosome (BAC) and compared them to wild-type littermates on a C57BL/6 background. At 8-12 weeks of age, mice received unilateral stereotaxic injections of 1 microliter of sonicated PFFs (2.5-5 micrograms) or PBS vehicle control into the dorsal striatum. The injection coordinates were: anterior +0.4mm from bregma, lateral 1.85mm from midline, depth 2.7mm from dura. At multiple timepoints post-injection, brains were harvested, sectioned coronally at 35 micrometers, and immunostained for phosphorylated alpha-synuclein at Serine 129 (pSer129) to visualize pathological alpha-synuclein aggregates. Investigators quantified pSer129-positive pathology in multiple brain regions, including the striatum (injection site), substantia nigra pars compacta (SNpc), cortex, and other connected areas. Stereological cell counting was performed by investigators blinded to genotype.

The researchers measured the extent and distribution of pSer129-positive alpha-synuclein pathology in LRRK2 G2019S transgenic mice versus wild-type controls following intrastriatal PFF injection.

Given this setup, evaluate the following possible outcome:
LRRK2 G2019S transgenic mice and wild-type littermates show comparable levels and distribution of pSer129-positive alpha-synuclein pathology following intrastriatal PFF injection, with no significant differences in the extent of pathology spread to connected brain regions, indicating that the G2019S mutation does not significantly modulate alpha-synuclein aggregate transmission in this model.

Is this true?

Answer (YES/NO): NO